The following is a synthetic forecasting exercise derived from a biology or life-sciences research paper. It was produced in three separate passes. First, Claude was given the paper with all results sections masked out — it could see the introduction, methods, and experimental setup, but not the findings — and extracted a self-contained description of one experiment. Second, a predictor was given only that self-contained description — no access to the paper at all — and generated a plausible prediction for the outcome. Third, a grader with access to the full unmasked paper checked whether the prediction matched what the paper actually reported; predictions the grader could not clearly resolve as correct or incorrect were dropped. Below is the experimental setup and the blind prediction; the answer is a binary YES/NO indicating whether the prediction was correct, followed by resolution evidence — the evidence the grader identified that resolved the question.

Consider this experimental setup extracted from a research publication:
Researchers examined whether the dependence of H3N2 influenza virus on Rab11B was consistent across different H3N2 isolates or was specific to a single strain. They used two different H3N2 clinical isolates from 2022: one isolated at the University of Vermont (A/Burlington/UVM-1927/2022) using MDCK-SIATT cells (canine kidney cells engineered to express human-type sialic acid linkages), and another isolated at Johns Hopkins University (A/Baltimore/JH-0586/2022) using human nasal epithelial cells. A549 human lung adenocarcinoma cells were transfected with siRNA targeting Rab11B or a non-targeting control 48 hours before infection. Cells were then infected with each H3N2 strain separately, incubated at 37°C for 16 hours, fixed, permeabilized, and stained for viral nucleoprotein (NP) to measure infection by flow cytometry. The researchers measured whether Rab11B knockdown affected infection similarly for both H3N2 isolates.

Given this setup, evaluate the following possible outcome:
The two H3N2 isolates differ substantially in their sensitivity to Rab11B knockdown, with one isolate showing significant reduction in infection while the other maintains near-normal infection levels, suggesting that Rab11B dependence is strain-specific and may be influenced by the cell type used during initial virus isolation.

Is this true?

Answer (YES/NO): NO